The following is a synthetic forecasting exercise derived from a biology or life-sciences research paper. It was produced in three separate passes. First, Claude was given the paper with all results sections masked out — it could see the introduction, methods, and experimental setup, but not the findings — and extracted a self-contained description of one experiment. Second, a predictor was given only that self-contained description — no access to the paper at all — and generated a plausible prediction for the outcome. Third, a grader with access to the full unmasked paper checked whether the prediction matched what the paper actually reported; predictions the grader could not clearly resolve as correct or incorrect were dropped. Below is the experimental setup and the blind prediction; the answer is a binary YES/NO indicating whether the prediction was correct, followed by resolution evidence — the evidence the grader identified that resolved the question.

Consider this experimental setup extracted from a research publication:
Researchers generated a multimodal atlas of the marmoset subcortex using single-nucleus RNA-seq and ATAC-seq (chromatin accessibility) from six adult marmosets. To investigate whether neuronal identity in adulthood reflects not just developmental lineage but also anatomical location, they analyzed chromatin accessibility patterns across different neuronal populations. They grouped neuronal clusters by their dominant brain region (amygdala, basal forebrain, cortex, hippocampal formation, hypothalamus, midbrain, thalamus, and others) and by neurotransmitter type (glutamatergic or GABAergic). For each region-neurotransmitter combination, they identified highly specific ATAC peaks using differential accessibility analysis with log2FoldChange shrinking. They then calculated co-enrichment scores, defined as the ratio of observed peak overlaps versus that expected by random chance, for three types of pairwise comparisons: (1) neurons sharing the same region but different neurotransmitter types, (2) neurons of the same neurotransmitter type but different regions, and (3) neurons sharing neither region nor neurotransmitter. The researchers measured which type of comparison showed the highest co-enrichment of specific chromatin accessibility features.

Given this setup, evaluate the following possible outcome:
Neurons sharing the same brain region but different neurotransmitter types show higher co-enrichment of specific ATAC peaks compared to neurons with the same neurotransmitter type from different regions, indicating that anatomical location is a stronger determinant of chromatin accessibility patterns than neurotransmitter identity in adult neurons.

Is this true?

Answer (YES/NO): YES